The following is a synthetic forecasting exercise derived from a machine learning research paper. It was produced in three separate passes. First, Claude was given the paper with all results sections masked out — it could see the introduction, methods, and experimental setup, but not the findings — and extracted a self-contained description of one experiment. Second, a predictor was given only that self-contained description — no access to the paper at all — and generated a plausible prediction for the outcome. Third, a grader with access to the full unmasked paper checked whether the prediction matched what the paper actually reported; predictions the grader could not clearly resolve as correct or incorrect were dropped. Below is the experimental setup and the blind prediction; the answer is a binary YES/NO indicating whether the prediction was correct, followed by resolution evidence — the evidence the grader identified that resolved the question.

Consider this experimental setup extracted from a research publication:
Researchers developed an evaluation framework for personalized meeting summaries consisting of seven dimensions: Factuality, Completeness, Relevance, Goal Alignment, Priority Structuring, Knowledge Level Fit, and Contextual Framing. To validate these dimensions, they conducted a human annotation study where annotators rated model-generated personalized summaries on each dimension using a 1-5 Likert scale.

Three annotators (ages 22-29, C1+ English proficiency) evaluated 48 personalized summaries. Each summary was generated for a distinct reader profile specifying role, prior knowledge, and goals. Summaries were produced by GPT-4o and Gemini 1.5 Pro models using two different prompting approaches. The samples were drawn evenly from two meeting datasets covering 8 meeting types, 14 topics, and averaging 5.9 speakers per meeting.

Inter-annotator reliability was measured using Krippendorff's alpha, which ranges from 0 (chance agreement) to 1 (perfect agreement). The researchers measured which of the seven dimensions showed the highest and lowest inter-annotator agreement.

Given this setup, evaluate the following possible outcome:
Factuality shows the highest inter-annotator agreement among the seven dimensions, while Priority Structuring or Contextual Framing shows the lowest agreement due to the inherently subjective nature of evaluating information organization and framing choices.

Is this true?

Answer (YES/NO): NO